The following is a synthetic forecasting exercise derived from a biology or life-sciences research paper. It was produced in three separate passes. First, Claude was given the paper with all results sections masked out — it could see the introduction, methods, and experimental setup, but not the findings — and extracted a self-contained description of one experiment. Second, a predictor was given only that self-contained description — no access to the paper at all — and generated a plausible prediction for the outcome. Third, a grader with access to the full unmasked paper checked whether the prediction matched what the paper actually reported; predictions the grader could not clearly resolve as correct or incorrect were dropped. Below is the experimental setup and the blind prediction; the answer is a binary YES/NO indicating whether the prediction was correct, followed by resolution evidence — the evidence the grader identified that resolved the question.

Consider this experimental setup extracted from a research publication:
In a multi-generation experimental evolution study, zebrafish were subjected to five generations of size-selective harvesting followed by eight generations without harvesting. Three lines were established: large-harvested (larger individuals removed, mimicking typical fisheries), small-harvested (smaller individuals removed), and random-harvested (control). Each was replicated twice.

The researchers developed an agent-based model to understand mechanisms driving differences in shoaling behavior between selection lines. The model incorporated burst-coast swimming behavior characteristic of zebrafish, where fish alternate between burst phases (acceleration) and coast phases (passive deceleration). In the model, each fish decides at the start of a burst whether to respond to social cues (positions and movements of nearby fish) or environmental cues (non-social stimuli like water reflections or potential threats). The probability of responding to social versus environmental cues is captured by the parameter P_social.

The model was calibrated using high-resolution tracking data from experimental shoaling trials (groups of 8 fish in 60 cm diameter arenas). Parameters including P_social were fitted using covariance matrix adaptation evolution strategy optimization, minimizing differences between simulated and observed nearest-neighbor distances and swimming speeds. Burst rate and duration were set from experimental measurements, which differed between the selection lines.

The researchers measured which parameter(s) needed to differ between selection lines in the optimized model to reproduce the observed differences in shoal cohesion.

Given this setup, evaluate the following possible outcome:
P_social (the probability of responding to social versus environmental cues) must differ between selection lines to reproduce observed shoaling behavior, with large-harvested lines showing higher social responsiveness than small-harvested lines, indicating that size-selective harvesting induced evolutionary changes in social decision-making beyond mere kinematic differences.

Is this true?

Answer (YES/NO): NO